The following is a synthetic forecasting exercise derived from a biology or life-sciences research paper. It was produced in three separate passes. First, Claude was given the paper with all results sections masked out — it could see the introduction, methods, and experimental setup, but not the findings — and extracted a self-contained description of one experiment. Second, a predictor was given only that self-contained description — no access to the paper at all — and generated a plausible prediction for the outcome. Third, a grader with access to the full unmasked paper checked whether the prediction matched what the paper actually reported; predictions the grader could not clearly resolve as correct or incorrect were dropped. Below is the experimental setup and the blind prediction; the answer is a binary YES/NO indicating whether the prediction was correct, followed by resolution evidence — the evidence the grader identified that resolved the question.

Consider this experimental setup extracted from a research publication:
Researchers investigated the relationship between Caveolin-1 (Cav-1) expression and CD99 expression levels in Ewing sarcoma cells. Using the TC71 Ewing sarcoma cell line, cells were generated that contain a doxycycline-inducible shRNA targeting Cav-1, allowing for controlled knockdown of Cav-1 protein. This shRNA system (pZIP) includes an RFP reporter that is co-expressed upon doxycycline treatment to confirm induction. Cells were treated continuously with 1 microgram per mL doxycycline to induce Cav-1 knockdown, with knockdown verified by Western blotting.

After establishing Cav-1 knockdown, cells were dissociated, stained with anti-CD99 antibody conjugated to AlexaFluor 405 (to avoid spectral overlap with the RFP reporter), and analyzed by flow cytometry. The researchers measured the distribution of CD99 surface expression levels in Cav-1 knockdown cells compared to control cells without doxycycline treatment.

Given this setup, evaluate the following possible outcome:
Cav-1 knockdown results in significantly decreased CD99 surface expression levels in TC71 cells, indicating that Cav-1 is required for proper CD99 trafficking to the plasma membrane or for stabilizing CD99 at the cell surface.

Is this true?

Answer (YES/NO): NO